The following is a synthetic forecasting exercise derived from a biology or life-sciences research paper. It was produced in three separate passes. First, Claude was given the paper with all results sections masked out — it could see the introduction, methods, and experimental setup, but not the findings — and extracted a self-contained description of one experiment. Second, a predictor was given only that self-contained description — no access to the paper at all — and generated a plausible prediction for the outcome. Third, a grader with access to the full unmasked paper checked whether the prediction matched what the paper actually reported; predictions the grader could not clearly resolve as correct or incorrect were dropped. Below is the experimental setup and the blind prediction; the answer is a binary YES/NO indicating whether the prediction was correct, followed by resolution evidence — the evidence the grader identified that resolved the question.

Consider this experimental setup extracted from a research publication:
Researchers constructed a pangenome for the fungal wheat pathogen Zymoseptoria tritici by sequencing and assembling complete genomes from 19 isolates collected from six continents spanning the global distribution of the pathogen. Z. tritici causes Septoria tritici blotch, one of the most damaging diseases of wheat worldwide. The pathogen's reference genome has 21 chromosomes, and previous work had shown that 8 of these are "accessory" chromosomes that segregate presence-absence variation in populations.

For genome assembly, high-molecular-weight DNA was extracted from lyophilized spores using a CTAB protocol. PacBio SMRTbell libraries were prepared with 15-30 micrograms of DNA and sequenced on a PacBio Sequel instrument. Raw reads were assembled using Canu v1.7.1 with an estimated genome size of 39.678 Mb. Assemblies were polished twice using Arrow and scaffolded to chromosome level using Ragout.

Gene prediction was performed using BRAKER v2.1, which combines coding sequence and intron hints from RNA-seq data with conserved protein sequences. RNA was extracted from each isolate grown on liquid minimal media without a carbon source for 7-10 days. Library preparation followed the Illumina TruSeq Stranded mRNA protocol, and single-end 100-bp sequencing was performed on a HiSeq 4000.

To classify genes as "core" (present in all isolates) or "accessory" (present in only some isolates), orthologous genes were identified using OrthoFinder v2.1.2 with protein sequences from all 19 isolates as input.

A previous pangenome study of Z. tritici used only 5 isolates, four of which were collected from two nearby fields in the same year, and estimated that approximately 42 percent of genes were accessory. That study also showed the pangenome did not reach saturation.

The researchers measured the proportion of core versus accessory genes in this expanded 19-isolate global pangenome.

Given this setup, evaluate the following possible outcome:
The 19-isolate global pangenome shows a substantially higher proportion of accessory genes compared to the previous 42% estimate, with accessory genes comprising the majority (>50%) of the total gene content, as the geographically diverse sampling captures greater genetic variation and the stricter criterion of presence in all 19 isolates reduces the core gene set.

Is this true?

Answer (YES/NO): NO